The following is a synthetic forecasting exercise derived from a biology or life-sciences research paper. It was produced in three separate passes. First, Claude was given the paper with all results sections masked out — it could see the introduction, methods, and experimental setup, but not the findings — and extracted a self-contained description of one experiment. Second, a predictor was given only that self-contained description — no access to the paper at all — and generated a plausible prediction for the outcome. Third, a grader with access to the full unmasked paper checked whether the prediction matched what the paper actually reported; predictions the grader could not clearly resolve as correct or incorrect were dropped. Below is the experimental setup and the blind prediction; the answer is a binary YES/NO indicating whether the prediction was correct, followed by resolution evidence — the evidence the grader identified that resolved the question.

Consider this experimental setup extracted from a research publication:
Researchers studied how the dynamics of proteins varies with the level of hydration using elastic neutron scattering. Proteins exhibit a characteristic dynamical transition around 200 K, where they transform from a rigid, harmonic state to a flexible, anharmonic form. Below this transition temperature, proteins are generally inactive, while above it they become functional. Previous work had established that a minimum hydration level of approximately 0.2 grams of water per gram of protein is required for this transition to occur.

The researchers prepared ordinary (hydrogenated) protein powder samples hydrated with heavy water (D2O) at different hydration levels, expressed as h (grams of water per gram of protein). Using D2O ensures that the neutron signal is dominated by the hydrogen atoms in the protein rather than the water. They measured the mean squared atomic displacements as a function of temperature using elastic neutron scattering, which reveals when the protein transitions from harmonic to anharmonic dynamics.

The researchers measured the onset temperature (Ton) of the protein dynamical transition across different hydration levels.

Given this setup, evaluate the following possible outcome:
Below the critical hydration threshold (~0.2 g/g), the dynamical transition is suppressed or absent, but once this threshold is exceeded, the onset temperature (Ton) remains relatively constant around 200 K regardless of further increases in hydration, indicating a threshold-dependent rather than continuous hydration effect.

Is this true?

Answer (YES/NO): NO